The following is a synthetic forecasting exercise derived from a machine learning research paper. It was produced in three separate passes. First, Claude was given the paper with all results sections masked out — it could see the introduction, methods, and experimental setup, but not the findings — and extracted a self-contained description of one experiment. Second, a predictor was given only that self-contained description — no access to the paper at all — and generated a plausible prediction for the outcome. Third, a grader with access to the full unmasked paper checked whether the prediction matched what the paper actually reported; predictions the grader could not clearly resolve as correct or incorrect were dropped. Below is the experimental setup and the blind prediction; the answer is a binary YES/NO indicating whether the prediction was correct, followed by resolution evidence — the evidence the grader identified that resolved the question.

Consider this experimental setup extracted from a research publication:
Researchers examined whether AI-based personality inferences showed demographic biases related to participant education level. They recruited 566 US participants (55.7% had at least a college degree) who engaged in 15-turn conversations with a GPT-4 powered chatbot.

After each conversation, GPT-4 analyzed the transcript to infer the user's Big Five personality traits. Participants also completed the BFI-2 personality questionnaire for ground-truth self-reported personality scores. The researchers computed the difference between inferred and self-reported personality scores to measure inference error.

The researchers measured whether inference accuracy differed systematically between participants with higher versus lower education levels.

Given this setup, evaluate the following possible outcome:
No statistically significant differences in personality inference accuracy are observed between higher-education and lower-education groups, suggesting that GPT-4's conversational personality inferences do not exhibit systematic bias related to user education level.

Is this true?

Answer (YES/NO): YES